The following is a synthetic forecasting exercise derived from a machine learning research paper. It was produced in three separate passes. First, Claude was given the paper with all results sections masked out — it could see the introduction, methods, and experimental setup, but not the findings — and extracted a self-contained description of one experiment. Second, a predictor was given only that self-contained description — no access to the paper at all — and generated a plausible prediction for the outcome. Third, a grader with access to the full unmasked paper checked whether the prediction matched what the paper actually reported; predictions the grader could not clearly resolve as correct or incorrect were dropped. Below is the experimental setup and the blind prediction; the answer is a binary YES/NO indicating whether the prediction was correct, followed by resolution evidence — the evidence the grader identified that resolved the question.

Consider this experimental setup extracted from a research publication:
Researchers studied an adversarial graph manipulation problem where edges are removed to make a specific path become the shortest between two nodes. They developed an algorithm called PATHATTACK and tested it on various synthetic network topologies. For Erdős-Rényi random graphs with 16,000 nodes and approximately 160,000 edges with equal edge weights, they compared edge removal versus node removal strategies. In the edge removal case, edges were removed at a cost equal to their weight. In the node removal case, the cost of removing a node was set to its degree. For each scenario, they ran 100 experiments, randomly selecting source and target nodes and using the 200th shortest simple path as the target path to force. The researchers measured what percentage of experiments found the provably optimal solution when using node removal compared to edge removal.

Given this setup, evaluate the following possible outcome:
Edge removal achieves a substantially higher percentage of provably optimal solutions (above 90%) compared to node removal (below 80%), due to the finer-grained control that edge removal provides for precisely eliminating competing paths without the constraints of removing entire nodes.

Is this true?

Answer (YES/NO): NO